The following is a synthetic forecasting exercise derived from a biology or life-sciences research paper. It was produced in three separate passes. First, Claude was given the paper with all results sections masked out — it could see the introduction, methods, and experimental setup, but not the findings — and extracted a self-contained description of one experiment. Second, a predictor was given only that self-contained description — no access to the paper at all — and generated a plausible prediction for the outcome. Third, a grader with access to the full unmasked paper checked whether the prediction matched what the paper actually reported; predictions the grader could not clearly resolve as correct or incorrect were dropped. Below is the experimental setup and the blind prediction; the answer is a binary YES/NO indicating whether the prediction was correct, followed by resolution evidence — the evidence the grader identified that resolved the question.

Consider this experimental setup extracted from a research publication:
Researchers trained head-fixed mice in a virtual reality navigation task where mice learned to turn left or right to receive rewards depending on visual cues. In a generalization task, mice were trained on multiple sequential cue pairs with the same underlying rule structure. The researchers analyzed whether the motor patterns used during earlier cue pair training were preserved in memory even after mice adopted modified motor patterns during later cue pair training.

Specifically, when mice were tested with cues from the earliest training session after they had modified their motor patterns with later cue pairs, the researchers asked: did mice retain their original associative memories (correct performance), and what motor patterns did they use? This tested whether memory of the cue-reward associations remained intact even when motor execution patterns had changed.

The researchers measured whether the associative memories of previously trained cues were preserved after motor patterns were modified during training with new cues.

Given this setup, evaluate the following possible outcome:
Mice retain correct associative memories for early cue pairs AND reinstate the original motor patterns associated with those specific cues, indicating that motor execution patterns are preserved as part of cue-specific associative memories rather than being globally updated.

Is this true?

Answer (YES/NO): NO